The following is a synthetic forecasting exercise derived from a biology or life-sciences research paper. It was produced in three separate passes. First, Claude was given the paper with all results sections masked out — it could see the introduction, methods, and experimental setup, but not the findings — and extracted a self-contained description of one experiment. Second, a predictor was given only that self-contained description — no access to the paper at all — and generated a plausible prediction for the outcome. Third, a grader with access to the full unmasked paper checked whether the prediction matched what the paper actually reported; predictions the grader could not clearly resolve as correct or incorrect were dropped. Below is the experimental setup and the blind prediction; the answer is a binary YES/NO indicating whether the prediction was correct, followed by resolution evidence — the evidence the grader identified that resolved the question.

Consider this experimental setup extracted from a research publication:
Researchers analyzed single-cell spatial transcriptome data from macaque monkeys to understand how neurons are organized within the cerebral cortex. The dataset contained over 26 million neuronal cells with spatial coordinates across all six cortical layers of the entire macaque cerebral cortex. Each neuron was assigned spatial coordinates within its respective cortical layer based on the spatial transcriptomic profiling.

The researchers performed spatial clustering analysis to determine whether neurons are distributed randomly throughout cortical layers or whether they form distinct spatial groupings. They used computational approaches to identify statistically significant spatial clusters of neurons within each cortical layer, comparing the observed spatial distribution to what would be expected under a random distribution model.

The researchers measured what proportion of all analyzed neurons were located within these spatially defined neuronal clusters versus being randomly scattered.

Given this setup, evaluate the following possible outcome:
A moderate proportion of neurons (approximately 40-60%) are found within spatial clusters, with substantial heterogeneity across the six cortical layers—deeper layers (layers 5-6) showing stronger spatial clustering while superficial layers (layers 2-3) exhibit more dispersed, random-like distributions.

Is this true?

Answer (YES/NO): NO